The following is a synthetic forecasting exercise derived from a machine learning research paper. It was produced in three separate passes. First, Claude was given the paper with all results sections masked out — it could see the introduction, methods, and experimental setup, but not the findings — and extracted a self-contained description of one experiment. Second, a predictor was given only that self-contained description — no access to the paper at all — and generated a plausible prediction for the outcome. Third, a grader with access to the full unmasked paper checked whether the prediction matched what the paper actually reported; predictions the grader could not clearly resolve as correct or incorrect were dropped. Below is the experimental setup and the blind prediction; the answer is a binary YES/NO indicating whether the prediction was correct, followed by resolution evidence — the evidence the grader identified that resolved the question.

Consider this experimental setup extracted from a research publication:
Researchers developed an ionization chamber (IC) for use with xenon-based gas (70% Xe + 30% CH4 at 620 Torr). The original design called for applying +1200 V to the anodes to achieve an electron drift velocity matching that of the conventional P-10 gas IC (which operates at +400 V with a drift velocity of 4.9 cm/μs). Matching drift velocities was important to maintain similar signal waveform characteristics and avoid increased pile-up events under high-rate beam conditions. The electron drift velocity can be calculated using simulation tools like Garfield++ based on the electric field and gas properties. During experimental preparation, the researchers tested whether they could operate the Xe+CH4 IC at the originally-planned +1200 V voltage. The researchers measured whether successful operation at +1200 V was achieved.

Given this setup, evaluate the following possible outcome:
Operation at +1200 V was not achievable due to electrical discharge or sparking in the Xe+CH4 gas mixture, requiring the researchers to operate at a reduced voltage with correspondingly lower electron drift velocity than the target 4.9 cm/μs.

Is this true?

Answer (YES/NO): YES